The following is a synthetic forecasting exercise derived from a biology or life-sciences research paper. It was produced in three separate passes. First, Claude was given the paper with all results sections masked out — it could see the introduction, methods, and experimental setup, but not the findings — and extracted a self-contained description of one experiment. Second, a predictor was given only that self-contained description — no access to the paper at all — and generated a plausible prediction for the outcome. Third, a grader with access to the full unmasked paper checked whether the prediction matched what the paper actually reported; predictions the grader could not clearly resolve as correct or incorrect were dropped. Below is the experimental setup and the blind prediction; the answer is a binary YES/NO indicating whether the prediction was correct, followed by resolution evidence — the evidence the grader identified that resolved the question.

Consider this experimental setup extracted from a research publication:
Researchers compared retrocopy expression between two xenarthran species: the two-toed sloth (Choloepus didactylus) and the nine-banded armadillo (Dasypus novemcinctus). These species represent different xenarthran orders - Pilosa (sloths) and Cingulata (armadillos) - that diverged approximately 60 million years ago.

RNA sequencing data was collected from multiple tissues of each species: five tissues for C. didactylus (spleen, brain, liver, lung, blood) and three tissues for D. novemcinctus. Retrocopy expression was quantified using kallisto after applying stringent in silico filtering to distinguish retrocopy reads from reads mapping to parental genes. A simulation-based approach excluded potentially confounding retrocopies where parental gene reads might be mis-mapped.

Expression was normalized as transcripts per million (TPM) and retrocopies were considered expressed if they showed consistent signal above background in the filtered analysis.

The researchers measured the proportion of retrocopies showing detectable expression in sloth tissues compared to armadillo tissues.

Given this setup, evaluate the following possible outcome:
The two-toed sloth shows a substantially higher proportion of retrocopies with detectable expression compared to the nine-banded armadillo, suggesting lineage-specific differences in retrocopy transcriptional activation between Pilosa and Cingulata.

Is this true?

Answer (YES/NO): YES